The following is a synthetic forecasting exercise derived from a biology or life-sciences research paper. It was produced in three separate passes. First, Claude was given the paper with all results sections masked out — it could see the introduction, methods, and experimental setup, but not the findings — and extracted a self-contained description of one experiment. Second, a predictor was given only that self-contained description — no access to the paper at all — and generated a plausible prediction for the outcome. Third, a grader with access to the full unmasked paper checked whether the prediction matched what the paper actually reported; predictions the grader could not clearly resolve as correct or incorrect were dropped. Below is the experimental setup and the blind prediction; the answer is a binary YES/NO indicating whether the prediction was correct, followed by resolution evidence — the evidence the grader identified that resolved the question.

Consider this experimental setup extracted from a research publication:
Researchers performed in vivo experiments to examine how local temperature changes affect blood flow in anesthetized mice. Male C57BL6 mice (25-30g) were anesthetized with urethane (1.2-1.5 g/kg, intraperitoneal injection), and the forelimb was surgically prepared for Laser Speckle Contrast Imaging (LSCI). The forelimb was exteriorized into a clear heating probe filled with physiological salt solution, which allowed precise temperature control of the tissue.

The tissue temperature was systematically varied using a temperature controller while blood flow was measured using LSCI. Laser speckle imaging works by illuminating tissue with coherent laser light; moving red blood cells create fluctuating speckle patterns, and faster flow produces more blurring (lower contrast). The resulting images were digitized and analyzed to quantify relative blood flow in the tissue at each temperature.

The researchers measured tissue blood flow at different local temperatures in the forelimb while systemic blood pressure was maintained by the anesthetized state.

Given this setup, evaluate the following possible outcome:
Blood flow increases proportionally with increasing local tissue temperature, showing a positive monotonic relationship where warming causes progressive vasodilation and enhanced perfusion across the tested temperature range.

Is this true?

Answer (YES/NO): NO